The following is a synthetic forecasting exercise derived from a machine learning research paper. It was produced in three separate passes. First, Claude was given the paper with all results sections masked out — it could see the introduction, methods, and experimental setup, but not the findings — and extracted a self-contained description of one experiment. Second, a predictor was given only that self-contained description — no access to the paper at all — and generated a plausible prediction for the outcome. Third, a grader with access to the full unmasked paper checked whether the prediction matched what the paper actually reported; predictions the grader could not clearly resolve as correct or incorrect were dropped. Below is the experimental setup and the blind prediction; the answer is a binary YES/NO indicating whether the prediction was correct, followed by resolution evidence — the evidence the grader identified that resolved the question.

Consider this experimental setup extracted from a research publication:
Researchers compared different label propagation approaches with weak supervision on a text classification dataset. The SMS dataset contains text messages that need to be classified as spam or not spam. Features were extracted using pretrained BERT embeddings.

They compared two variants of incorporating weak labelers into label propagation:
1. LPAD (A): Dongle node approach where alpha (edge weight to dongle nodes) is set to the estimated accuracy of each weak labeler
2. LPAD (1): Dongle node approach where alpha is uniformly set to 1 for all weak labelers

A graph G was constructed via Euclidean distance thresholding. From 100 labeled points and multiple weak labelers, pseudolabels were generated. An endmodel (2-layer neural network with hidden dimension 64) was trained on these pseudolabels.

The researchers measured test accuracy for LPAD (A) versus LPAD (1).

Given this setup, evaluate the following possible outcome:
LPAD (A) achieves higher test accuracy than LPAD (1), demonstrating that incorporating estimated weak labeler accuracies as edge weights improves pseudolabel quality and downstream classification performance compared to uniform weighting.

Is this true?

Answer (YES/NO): YES